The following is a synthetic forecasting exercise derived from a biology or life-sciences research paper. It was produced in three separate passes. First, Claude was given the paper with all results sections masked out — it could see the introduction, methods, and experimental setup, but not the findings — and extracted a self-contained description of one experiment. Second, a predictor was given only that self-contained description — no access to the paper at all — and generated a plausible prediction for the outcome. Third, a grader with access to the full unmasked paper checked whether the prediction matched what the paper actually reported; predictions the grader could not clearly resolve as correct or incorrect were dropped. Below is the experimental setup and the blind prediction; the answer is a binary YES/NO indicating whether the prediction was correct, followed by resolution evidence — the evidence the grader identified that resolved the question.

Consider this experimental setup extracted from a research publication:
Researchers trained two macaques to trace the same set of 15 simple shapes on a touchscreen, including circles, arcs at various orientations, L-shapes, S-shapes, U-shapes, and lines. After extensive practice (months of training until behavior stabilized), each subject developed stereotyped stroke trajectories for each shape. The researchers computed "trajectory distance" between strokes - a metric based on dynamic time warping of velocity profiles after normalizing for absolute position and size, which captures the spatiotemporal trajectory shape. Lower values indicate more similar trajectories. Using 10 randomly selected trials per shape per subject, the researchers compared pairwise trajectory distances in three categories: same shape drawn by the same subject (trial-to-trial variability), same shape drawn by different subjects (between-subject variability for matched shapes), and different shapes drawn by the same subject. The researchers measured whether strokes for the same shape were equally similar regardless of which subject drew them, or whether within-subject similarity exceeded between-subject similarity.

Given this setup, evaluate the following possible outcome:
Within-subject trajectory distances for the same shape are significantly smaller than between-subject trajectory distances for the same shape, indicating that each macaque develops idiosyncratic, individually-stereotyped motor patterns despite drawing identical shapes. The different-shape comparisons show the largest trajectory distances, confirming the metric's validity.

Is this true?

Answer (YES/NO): YES